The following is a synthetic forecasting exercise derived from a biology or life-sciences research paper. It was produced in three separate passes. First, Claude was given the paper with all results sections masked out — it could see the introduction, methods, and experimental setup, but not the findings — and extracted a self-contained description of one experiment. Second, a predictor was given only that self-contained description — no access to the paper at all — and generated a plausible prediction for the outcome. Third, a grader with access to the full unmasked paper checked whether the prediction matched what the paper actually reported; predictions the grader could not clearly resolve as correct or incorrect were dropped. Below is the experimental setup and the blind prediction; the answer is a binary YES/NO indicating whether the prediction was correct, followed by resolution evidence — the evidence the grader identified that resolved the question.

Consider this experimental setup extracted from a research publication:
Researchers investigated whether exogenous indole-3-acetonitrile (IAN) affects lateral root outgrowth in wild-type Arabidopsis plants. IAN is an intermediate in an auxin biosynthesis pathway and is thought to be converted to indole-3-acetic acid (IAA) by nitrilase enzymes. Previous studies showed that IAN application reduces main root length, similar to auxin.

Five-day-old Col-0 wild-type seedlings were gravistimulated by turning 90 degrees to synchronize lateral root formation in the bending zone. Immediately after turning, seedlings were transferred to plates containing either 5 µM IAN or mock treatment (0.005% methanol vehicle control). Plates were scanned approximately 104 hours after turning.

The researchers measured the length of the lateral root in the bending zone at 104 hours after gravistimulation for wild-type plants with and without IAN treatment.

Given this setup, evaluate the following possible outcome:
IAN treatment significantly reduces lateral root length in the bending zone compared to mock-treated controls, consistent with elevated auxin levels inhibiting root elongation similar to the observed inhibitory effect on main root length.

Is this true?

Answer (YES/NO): NO